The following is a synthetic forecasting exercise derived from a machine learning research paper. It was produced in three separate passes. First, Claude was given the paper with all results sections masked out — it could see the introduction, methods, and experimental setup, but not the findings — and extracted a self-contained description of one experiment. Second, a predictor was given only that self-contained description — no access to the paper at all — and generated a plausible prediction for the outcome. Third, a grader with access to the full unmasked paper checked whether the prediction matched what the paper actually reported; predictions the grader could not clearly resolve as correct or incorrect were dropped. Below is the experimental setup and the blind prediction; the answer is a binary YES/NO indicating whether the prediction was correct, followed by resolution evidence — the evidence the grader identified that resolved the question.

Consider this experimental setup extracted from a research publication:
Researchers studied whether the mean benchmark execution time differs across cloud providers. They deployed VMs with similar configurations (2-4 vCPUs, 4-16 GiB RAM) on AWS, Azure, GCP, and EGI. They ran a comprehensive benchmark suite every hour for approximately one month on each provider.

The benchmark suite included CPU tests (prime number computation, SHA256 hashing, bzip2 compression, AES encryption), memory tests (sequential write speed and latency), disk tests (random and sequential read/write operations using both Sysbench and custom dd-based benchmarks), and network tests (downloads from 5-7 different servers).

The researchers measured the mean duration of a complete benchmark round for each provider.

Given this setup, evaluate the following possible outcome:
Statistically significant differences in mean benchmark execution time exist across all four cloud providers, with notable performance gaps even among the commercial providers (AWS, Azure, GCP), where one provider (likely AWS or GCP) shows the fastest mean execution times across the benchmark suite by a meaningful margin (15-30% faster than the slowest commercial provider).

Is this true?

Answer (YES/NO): NO